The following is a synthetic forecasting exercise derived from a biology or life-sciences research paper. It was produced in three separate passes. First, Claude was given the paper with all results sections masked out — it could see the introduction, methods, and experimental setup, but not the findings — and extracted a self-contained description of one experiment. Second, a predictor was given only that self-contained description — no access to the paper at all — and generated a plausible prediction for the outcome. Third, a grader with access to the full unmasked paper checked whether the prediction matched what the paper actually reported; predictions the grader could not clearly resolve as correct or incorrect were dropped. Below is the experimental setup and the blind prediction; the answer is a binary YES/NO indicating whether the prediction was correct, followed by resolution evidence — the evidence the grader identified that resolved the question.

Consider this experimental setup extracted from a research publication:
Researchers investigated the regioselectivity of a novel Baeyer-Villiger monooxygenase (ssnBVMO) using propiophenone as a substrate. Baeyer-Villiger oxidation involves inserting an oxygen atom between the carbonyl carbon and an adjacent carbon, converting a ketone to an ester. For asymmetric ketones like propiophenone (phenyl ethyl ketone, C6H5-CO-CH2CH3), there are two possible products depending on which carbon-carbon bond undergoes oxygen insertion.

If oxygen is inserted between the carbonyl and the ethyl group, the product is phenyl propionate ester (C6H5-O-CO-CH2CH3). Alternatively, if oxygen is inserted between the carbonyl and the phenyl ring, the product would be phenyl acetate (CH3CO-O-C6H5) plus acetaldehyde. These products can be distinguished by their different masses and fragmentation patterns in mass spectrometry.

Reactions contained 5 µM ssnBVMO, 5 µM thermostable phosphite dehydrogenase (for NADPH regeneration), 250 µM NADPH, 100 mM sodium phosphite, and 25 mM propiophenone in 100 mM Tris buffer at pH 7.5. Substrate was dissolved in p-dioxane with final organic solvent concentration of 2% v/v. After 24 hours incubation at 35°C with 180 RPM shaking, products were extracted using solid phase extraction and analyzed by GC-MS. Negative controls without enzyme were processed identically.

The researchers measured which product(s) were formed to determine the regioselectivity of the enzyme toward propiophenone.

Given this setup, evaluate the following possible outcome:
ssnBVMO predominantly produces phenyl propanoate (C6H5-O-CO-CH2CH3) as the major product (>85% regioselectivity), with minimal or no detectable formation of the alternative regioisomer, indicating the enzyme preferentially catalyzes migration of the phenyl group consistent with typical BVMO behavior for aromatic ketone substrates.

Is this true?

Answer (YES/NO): NO